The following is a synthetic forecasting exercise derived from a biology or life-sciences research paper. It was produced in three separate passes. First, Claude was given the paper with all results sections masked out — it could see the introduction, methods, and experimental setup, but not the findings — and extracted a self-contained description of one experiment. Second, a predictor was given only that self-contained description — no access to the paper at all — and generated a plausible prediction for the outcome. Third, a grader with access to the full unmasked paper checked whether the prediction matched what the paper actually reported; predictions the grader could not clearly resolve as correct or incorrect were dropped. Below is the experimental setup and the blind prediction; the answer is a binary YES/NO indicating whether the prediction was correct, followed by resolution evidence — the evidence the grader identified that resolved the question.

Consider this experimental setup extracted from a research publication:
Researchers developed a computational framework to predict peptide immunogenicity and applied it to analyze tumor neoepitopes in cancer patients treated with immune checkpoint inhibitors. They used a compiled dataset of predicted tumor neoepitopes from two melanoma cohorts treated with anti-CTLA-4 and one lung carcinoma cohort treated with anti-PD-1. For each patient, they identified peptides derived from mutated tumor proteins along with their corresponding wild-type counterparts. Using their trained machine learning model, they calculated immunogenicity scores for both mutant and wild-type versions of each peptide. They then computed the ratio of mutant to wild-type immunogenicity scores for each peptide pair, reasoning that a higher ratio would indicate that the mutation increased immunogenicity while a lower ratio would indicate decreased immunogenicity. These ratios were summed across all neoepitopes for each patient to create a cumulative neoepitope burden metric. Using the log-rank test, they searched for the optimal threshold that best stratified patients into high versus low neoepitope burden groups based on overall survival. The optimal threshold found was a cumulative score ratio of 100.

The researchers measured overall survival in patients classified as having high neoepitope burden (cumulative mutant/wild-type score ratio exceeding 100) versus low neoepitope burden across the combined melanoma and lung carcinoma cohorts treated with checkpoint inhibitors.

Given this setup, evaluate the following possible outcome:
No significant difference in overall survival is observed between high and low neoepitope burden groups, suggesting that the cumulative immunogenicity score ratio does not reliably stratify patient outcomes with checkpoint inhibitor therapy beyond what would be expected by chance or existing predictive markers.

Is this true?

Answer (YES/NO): NO